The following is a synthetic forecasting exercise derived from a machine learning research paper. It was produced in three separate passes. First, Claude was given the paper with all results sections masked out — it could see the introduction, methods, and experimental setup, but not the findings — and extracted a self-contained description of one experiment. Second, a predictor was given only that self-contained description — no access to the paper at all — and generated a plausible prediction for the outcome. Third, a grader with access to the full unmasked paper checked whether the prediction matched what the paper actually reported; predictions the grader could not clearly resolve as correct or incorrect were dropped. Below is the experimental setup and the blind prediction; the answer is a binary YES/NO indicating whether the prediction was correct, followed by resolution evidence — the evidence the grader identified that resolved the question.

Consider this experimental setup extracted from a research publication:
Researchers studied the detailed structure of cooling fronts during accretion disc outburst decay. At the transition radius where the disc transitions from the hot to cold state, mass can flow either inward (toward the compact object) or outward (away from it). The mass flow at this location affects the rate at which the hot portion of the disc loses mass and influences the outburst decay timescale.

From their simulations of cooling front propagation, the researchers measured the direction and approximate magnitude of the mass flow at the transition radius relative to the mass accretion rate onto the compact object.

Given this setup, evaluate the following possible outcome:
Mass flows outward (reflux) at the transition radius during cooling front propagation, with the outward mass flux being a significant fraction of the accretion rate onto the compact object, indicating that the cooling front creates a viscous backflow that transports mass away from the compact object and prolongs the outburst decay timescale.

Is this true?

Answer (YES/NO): YES